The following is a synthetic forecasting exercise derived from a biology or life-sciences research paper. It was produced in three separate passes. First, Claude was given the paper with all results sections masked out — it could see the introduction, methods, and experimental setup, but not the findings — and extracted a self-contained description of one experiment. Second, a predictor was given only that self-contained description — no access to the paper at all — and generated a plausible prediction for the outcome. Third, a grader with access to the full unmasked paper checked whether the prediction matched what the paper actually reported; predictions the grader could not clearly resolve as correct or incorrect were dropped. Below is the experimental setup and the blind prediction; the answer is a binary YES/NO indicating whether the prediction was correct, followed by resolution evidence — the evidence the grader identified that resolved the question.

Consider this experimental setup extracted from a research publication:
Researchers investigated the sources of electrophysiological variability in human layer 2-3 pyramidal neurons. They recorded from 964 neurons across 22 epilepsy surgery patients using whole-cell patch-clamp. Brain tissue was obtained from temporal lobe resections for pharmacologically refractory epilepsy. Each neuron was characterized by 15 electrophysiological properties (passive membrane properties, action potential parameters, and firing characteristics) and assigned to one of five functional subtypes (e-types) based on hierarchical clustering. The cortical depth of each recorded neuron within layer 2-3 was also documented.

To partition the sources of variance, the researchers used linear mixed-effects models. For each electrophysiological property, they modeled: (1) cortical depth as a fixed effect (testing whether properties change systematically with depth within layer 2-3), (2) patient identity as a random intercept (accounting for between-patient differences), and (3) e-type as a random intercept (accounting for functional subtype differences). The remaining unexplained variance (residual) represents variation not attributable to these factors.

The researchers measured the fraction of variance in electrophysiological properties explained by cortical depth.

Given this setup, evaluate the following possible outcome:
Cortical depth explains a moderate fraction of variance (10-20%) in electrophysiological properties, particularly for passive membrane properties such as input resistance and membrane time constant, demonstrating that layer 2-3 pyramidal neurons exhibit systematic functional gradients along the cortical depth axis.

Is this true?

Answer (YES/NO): NO